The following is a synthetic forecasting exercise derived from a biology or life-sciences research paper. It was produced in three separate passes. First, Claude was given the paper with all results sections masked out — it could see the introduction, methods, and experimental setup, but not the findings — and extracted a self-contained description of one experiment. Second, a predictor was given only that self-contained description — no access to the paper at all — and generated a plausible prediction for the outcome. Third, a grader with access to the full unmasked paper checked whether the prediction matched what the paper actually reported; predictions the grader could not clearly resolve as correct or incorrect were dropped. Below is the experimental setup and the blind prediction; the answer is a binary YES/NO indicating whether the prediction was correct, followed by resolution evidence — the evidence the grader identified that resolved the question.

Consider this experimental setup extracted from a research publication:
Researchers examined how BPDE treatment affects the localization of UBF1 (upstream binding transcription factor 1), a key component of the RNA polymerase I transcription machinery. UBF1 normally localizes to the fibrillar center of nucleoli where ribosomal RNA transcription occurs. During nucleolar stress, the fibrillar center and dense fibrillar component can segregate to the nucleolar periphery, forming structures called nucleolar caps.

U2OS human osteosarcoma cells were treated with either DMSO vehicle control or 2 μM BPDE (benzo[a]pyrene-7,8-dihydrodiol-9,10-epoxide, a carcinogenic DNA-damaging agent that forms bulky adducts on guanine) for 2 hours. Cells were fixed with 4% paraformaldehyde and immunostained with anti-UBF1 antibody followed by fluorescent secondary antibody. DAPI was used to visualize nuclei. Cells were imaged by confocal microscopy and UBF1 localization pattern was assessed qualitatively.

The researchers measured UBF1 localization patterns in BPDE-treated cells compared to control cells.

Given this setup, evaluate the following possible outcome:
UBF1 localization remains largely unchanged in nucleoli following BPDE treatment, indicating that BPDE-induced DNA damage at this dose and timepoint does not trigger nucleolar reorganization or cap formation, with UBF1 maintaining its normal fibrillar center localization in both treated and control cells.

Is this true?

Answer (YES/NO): NO